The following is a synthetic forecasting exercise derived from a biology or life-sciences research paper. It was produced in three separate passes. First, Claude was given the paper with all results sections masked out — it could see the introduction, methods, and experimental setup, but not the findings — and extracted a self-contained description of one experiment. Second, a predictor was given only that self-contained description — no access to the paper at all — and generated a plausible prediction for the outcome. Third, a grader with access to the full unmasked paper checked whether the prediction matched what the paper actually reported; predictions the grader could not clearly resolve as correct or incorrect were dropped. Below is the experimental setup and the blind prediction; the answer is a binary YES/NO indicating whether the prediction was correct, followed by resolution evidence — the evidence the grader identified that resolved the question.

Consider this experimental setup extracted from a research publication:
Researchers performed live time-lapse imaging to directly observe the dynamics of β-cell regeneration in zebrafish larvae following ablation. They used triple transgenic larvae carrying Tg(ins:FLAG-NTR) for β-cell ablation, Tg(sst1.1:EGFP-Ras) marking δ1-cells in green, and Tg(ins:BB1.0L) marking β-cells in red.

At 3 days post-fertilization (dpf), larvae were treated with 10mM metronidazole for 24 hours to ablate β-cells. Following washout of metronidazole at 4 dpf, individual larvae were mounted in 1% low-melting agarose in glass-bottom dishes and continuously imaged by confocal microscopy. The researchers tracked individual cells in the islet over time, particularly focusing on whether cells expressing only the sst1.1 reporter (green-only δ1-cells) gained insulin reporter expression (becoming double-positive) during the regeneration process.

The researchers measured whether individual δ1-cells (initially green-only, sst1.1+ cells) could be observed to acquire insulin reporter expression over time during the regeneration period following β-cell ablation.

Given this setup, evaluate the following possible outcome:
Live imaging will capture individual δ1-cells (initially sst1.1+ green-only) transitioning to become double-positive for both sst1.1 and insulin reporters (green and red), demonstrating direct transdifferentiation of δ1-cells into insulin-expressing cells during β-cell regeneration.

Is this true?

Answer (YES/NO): NO